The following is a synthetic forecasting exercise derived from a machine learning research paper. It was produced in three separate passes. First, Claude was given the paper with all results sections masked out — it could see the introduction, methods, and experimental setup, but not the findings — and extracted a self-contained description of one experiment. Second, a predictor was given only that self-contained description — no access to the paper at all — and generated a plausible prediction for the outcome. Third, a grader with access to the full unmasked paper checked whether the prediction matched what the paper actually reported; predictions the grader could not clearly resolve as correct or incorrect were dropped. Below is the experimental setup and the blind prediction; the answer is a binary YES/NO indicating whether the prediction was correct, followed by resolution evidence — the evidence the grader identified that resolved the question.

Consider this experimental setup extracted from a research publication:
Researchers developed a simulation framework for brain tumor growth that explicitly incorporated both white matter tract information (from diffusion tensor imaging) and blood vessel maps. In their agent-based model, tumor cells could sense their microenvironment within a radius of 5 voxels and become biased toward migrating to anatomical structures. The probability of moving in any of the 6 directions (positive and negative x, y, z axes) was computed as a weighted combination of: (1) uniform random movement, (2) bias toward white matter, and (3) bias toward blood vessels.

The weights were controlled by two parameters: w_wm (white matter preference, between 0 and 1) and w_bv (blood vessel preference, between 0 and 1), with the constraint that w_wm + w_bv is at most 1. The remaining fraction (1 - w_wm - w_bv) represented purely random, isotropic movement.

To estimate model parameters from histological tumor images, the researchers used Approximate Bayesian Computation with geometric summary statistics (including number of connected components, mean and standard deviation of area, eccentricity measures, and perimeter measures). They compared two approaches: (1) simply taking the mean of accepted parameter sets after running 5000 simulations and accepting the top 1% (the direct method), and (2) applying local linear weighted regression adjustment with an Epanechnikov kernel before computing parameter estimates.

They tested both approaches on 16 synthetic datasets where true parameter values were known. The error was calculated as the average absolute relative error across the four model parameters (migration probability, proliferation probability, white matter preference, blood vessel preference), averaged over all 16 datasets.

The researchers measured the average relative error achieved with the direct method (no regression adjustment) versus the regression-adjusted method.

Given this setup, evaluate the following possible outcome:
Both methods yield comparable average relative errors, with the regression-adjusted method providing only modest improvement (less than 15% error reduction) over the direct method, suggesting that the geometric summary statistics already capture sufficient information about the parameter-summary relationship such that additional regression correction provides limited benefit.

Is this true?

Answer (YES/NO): NO